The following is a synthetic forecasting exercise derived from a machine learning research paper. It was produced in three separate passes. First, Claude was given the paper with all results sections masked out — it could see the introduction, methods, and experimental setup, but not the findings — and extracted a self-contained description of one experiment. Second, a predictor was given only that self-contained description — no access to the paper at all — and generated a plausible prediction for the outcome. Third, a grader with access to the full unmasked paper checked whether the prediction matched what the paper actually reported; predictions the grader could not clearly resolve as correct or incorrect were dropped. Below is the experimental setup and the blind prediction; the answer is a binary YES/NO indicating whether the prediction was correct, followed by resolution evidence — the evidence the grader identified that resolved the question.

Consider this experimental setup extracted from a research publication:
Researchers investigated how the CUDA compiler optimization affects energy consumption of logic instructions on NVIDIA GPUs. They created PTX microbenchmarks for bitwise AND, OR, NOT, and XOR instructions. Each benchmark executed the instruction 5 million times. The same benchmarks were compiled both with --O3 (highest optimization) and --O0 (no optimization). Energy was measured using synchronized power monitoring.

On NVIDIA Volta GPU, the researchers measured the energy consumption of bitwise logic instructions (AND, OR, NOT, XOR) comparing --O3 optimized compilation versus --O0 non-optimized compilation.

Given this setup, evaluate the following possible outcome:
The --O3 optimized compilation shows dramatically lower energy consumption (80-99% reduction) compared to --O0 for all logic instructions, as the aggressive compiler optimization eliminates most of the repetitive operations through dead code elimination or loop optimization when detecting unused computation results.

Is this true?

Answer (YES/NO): NO